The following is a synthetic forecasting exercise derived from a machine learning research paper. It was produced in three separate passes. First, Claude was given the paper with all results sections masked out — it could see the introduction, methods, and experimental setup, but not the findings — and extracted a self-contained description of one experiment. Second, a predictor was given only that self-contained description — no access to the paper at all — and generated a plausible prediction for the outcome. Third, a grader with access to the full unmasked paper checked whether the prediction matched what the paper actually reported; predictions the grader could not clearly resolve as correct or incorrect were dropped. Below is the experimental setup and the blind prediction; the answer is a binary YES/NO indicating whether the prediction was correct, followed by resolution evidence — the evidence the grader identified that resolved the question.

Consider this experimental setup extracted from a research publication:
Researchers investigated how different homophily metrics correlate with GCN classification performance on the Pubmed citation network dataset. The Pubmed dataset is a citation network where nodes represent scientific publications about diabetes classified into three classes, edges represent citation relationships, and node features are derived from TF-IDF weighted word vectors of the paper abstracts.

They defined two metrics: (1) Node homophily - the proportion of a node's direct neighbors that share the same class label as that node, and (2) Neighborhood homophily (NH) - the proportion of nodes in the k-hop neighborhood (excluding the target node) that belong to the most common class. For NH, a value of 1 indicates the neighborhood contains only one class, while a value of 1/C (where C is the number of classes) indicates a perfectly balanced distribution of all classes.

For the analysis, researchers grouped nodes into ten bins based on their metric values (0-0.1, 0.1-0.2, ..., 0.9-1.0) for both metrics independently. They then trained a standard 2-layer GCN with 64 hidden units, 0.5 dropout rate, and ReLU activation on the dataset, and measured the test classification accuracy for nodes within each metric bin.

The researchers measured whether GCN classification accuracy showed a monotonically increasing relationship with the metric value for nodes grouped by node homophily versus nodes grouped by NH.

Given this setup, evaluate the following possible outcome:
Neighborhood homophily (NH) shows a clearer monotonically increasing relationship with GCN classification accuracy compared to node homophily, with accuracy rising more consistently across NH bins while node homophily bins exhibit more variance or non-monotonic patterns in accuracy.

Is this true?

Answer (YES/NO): YES